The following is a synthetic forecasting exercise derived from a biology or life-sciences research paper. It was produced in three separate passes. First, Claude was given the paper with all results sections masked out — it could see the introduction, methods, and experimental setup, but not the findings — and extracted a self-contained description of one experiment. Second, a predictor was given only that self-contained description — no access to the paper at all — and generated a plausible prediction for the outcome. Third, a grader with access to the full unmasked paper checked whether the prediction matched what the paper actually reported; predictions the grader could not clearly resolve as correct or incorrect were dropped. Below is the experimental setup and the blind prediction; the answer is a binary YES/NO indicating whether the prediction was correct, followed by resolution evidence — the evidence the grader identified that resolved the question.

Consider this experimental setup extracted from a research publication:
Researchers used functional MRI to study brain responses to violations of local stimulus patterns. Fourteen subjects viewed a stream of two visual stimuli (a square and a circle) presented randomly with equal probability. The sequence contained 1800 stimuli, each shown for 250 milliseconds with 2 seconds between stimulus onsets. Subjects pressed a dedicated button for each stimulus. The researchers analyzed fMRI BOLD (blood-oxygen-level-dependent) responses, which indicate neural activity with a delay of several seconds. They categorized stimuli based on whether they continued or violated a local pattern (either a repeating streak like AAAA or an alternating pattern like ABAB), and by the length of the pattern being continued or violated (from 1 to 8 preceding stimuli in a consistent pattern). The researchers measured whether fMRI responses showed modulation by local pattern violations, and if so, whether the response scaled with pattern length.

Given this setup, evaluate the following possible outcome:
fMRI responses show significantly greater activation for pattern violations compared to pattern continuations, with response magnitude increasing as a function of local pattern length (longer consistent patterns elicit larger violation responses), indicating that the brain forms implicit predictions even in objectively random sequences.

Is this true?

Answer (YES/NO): YES